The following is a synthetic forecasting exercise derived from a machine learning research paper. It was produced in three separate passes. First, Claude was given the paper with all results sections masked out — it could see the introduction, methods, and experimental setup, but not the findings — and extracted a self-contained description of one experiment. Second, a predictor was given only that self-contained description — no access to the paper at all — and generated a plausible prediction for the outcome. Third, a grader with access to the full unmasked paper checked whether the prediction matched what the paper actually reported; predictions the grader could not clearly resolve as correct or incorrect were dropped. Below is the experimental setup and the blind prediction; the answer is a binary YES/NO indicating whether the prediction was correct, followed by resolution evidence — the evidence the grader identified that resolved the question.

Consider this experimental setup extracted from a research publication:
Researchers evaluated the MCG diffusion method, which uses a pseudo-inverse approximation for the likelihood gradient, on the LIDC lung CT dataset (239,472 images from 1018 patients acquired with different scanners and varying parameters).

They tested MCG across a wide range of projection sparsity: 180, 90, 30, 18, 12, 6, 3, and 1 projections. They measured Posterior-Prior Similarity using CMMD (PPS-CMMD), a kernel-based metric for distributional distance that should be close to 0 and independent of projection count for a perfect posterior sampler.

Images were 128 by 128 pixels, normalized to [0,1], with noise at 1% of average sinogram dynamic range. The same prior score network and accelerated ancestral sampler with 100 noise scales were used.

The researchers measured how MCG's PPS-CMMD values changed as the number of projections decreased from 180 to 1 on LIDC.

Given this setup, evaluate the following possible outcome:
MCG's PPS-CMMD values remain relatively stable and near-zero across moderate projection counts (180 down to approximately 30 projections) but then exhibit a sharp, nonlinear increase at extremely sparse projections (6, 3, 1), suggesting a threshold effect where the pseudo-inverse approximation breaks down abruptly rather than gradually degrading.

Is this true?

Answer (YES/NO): NO